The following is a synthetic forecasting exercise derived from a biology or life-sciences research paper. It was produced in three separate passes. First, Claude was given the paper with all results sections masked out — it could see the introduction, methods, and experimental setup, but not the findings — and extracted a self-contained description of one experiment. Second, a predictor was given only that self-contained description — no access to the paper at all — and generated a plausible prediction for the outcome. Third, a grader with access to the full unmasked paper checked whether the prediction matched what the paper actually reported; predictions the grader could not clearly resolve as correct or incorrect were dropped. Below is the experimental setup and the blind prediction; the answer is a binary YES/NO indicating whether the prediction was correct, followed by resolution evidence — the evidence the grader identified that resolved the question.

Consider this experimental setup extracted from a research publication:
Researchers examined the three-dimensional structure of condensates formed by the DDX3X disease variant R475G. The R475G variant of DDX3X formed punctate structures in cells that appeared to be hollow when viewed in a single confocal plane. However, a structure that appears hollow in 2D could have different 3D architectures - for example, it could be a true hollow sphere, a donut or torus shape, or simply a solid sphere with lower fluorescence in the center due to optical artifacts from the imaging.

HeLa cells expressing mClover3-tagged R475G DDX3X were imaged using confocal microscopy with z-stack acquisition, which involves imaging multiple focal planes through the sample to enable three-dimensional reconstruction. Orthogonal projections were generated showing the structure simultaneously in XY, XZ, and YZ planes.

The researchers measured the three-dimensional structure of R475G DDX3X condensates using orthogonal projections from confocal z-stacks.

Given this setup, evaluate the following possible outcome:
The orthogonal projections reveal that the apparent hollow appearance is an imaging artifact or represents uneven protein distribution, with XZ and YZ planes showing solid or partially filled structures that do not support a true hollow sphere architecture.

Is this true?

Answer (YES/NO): NO